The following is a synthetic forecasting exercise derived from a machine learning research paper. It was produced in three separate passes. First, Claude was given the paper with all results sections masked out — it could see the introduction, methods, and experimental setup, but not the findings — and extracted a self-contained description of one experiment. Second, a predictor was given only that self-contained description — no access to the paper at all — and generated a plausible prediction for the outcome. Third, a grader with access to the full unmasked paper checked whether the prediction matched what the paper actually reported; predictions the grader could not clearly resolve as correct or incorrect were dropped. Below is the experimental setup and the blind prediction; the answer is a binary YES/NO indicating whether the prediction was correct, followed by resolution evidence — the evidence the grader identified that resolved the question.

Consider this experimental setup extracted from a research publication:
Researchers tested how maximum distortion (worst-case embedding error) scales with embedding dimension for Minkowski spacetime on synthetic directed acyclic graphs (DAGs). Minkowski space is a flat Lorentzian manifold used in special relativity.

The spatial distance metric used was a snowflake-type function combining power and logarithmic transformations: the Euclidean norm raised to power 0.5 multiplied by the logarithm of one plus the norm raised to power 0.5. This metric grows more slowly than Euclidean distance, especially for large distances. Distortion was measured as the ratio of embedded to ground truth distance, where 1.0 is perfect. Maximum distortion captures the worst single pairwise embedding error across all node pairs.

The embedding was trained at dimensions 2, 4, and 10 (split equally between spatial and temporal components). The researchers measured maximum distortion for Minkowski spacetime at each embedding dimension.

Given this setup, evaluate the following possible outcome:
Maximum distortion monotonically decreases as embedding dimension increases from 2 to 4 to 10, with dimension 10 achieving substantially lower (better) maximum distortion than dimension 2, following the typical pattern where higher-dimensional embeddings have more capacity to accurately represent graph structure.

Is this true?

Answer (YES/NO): YES